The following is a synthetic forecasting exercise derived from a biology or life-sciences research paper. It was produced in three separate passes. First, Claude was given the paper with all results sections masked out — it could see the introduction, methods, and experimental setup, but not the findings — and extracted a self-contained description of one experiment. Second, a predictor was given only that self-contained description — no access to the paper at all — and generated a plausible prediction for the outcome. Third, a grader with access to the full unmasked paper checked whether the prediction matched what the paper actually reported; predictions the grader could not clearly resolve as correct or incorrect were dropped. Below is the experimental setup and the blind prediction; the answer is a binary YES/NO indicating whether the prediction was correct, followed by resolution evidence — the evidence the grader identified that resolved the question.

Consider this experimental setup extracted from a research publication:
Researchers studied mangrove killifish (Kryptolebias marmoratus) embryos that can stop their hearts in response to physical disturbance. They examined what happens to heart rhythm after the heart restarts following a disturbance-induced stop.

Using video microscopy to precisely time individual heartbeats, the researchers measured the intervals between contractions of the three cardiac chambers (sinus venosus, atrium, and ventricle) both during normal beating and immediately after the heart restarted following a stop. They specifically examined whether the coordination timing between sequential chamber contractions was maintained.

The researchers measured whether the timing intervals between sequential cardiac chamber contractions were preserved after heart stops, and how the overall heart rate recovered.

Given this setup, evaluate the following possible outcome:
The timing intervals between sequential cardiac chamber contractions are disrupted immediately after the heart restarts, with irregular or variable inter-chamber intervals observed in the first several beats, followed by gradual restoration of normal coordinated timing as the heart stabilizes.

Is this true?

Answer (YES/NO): NO